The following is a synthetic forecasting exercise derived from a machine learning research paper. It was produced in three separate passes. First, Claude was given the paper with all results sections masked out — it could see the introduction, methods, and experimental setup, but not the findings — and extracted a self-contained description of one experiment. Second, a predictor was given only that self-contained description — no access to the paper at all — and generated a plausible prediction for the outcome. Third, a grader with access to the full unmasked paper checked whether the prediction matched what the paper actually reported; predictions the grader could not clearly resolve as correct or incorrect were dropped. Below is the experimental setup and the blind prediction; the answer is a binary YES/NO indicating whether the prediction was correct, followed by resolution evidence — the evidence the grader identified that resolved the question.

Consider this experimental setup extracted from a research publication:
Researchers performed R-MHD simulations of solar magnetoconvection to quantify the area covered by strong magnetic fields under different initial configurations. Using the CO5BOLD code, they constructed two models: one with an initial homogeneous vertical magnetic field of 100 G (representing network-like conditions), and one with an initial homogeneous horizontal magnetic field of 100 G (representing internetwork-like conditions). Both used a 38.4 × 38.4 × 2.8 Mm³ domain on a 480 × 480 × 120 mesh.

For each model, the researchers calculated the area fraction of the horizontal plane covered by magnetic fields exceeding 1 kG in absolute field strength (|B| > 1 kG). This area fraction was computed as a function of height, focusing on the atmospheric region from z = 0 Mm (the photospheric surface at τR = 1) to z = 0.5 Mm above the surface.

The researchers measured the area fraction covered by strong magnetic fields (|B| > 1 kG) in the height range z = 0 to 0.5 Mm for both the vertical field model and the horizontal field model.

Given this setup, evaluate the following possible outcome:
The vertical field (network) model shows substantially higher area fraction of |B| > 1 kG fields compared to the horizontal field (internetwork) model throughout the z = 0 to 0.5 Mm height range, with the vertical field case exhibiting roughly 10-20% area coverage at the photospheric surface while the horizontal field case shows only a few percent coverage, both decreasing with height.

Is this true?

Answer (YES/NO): NO